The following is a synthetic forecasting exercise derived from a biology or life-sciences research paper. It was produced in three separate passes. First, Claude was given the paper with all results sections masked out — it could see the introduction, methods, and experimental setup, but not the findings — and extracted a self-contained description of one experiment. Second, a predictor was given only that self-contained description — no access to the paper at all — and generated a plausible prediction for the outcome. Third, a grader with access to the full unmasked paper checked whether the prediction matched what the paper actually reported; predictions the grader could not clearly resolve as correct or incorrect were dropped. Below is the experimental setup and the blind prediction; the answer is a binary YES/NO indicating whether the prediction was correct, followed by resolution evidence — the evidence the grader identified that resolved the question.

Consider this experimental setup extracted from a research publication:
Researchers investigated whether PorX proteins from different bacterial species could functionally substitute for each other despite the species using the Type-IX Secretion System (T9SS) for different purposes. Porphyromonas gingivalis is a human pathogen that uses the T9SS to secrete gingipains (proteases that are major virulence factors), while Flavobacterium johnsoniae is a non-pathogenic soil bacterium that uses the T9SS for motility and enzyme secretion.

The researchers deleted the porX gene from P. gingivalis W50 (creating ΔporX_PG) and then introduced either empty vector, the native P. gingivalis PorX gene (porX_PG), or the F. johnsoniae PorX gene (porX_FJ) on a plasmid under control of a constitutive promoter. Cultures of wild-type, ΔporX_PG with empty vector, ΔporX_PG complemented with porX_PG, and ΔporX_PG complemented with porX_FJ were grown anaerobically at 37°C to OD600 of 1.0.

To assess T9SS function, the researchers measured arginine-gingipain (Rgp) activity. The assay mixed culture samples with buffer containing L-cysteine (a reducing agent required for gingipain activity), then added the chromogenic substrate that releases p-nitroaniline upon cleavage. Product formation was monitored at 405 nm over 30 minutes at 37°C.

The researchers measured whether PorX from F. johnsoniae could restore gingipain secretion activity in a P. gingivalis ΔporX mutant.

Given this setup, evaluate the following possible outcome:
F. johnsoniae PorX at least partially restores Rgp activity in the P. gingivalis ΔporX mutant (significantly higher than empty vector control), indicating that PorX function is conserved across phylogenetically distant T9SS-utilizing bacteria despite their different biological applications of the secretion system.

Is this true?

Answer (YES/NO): YES